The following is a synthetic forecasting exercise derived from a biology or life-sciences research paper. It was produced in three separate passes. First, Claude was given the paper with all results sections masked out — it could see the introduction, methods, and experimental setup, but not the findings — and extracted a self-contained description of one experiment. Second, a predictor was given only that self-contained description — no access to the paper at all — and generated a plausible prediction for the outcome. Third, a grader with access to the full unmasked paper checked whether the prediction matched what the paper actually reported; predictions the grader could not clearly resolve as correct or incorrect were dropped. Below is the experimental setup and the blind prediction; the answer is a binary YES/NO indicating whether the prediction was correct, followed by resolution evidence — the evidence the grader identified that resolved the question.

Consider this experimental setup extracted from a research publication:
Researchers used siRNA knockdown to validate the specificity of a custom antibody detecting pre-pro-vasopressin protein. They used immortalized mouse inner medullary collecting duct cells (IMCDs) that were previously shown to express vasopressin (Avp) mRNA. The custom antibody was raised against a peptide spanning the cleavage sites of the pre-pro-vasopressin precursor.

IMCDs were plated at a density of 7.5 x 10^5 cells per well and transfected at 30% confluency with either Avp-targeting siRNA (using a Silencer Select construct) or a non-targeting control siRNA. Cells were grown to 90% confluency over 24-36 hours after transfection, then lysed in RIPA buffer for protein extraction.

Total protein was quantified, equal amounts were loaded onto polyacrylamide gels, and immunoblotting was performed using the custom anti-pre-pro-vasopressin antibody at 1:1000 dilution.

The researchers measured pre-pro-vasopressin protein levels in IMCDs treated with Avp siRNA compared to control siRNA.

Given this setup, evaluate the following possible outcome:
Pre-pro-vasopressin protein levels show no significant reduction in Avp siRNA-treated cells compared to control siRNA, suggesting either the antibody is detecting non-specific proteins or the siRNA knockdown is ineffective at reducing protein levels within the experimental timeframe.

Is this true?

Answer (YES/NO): NO